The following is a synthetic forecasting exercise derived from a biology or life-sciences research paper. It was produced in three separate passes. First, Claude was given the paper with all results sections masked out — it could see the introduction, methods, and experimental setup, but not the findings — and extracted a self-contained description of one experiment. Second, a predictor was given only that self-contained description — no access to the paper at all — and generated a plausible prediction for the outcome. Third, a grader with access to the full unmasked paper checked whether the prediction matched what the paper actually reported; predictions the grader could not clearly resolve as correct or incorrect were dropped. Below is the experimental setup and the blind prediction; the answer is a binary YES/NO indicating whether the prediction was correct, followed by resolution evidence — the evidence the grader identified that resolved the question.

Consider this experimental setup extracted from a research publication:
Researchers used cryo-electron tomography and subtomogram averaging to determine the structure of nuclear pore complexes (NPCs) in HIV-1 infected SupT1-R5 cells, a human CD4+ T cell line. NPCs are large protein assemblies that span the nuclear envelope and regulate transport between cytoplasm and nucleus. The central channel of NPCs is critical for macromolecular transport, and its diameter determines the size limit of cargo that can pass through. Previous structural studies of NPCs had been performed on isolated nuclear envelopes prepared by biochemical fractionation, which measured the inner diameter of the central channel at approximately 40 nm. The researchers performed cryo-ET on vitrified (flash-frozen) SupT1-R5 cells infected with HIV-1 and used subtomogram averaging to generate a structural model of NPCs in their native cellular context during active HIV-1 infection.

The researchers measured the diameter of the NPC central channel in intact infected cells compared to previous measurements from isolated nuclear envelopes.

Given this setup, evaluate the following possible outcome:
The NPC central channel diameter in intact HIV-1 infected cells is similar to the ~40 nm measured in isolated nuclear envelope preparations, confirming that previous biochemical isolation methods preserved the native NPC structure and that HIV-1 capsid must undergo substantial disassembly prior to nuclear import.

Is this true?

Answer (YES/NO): NO